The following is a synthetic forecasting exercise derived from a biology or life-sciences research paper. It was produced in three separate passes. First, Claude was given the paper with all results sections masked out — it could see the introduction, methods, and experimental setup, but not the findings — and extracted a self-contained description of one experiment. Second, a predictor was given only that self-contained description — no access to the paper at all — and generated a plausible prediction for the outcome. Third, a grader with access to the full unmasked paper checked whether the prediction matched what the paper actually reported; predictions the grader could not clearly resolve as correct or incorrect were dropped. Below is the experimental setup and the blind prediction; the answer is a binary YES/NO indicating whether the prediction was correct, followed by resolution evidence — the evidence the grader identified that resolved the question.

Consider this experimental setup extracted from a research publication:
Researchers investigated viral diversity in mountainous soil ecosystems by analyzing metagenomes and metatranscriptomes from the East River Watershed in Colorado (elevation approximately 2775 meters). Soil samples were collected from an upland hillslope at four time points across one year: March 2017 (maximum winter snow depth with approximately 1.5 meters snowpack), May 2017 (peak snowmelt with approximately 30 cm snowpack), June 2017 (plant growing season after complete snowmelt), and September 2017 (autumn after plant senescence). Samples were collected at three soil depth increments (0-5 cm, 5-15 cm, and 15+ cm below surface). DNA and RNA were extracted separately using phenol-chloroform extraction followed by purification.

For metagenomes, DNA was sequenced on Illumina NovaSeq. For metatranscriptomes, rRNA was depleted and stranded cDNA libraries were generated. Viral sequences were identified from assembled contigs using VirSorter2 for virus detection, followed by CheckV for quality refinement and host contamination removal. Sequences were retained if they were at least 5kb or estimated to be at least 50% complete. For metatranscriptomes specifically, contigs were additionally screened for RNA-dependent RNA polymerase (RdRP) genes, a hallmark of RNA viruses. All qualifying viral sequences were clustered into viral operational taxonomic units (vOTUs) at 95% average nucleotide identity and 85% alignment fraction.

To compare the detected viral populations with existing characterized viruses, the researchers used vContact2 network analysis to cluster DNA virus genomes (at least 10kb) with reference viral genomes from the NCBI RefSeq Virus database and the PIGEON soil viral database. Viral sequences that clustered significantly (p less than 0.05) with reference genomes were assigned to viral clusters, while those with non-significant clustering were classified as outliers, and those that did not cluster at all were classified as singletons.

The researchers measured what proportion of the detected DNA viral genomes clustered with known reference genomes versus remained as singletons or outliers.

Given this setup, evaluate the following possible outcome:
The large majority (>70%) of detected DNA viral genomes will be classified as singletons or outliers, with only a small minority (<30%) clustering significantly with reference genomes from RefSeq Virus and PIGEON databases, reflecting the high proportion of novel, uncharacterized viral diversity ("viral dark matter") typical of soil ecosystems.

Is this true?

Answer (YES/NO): NO